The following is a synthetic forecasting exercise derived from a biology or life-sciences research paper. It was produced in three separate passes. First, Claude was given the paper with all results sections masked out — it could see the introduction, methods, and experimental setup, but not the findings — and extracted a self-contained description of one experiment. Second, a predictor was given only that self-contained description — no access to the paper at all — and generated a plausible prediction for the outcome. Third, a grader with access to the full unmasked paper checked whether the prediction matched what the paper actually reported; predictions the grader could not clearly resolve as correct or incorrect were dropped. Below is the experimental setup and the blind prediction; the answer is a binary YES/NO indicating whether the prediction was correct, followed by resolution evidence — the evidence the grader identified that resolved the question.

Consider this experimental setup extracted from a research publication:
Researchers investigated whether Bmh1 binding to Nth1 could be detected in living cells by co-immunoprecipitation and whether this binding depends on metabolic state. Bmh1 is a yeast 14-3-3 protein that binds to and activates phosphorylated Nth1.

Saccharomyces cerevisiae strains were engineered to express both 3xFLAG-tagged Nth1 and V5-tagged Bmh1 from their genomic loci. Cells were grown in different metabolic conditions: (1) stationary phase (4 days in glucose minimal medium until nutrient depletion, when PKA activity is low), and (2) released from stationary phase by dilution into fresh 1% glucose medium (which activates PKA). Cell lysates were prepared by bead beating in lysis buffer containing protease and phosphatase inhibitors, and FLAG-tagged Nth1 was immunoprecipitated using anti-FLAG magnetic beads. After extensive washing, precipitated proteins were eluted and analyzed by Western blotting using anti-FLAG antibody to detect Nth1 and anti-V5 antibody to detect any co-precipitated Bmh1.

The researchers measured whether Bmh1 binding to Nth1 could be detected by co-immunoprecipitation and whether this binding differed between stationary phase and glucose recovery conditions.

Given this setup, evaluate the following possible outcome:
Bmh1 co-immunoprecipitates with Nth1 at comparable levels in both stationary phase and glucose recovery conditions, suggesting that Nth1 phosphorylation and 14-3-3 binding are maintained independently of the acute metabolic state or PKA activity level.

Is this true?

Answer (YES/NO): NO